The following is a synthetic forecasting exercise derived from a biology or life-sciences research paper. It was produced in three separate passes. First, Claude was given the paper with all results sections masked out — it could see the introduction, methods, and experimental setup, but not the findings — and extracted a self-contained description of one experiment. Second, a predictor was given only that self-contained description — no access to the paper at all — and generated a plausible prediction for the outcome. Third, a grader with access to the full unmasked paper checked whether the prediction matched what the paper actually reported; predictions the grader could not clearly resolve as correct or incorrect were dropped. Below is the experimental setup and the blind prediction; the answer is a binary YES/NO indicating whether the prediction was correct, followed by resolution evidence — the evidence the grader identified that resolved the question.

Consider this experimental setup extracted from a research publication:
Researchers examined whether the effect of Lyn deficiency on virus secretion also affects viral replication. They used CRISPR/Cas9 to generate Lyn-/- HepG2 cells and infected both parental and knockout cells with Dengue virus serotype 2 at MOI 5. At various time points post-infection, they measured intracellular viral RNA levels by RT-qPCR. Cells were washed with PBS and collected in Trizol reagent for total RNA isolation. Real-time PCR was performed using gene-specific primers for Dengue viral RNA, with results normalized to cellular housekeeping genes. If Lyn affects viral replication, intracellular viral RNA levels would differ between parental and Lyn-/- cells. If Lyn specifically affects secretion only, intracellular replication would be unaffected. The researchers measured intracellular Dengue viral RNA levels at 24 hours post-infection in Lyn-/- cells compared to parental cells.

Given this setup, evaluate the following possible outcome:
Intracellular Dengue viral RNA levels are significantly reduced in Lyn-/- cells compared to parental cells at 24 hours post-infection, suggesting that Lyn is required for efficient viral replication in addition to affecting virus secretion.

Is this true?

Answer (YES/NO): NO